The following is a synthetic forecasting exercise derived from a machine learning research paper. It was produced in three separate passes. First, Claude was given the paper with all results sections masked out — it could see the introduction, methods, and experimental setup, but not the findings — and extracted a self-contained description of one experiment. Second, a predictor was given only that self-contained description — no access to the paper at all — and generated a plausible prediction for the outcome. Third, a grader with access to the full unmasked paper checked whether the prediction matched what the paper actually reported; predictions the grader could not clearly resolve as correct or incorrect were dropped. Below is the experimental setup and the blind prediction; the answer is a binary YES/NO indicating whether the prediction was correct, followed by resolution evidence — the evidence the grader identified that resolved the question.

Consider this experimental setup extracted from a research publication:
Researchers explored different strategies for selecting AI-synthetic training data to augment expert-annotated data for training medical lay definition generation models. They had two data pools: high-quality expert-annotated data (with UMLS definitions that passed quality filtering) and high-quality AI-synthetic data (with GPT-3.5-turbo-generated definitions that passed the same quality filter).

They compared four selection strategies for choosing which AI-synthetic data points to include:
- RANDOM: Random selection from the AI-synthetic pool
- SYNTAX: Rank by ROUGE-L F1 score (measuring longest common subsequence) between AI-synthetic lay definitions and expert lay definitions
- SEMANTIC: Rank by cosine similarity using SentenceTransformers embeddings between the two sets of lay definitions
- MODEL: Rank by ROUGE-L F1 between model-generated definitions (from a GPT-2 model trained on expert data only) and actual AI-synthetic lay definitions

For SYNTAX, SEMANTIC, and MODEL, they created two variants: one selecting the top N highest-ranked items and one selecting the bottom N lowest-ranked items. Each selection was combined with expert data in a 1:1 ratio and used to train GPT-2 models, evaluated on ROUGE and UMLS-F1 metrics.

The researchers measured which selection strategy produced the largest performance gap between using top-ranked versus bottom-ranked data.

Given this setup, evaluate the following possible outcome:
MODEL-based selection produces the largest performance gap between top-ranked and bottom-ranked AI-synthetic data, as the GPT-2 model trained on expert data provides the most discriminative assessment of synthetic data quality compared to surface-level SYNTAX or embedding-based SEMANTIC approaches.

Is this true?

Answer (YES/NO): NO